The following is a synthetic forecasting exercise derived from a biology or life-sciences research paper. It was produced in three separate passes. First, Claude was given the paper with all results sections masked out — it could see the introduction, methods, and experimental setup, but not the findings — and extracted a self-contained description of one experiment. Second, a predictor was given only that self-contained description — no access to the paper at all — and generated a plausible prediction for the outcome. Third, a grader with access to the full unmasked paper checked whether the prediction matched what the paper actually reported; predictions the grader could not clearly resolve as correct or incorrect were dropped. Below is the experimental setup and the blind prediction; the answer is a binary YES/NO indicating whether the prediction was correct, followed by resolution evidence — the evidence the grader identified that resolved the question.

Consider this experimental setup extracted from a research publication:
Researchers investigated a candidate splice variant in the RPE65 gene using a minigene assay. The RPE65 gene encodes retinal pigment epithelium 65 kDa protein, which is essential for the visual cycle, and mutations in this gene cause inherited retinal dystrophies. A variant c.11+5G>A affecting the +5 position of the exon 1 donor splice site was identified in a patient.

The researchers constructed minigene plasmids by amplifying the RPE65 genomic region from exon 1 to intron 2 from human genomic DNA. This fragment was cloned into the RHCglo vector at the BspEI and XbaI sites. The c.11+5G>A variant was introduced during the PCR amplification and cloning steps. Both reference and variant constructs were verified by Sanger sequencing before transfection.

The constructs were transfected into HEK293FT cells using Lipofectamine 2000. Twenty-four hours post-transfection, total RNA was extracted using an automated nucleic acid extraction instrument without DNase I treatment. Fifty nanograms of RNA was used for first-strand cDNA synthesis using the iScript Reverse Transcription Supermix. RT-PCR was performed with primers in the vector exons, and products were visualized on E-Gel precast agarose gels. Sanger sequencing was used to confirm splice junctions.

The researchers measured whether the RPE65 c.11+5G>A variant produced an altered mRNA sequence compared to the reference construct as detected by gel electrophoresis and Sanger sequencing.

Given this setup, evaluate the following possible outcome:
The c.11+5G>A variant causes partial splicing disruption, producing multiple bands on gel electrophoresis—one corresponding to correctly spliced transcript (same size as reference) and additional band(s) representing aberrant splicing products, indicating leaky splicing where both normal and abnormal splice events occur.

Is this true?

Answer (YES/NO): NO